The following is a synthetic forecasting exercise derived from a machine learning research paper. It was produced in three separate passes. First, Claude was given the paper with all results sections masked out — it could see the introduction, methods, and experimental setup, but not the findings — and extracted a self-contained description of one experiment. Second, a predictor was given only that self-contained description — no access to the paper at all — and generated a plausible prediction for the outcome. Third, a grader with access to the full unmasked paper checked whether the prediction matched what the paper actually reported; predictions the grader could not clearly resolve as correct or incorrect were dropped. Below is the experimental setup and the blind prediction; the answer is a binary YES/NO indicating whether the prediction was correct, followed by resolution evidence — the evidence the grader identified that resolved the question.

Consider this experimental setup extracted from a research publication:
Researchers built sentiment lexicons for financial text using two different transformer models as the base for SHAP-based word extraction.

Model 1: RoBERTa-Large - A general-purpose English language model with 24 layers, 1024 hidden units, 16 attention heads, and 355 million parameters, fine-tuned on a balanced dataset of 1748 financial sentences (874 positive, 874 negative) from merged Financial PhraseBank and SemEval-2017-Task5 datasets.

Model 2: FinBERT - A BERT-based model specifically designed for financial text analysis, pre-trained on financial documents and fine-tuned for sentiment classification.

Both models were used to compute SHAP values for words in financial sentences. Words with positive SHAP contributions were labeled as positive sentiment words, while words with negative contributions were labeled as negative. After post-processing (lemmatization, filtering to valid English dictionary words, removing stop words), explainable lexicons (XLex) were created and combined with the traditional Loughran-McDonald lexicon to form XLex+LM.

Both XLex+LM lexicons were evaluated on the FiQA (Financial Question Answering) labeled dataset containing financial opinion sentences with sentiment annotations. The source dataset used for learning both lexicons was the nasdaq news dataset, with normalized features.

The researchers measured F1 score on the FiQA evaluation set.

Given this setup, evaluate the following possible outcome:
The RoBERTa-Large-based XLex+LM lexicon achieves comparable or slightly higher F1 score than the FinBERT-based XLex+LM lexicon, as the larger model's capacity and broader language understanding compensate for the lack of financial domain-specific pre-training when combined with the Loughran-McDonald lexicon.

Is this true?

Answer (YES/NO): NO